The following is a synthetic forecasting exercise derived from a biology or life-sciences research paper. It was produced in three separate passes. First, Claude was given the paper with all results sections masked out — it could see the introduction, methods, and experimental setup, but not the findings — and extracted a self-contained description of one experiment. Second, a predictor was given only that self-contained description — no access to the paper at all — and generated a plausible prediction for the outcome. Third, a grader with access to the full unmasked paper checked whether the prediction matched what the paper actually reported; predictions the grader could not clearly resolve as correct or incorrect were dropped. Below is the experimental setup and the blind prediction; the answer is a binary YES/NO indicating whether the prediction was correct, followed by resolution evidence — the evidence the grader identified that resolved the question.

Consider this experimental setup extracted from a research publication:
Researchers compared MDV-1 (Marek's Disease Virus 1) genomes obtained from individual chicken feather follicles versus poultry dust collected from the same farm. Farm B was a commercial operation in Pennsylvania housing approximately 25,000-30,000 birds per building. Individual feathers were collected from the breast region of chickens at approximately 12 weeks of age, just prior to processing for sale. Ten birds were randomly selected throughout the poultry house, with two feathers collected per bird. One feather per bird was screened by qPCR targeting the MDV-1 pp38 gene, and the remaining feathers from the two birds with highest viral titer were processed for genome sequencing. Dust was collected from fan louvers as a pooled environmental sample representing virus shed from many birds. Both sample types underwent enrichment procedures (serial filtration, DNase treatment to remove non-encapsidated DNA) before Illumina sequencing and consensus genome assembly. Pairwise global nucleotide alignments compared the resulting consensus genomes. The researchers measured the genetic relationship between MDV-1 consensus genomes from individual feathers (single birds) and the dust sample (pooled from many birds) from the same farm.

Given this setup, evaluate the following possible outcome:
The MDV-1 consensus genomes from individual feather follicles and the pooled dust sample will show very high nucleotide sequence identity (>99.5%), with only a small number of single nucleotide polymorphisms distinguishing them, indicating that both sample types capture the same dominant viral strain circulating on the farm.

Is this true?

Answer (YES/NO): NO